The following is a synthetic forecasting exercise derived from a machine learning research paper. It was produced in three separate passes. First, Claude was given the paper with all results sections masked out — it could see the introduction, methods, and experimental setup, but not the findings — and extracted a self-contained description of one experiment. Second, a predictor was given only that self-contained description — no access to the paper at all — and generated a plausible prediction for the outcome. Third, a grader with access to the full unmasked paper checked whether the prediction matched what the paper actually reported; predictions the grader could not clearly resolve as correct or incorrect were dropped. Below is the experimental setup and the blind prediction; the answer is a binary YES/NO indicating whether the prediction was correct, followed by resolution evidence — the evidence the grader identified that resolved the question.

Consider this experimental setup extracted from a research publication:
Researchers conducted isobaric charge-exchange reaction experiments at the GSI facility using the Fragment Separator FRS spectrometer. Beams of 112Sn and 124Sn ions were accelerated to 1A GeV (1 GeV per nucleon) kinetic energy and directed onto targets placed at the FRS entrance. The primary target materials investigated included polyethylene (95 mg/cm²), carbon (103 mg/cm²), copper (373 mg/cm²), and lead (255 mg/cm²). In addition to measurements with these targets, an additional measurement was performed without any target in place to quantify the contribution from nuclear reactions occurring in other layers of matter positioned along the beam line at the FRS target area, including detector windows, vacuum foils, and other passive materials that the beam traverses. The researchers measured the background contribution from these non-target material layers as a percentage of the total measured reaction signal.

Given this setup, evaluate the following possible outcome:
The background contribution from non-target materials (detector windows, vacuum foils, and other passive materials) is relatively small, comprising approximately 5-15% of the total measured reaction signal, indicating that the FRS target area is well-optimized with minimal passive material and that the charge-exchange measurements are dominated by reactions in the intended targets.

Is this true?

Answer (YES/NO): NO